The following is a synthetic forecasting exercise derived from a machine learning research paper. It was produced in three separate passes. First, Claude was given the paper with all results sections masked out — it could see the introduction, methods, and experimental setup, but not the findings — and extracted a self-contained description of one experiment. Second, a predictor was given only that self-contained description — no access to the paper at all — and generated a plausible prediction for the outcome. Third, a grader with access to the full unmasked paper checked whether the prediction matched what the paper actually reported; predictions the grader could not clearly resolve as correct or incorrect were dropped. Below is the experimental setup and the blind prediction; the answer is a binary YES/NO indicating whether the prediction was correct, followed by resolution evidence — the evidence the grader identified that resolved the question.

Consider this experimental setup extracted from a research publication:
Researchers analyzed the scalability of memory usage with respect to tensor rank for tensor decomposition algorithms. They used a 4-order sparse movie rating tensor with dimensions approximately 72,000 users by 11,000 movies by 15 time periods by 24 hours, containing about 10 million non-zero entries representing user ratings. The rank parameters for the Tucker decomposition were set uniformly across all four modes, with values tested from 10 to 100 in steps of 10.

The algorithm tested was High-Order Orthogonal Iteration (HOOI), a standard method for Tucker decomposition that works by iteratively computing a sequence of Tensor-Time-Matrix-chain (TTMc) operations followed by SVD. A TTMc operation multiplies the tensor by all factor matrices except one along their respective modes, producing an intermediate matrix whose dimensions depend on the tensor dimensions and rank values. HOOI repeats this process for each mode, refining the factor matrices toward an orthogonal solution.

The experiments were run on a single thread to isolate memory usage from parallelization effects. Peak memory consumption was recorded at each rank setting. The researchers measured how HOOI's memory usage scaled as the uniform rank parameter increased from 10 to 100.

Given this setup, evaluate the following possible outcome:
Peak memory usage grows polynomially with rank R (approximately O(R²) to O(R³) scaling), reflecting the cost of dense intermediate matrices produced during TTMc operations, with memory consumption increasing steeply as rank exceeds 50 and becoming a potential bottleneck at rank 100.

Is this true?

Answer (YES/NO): NO